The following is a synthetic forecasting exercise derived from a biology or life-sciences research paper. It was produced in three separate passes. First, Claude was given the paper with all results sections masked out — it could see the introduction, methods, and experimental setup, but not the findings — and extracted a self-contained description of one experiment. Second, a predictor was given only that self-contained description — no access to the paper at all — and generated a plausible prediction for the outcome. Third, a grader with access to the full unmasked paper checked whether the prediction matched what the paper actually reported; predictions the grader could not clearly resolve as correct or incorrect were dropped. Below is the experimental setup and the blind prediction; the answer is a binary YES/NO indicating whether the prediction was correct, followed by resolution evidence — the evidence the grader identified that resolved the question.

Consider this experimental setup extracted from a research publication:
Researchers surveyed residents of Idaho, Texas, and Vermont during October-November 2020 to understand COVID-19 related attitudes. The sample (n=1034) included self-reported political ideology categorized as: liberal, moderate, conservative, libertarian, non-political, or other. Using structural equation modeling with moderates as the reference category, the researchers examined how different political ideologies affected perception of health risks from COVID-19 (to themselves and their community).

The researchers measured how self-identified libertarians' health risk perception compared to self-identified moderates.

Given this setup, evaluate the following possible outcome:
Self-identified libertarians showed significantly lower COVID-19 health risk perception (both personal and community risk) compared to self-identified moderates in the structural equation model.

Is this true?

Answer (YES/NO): NO